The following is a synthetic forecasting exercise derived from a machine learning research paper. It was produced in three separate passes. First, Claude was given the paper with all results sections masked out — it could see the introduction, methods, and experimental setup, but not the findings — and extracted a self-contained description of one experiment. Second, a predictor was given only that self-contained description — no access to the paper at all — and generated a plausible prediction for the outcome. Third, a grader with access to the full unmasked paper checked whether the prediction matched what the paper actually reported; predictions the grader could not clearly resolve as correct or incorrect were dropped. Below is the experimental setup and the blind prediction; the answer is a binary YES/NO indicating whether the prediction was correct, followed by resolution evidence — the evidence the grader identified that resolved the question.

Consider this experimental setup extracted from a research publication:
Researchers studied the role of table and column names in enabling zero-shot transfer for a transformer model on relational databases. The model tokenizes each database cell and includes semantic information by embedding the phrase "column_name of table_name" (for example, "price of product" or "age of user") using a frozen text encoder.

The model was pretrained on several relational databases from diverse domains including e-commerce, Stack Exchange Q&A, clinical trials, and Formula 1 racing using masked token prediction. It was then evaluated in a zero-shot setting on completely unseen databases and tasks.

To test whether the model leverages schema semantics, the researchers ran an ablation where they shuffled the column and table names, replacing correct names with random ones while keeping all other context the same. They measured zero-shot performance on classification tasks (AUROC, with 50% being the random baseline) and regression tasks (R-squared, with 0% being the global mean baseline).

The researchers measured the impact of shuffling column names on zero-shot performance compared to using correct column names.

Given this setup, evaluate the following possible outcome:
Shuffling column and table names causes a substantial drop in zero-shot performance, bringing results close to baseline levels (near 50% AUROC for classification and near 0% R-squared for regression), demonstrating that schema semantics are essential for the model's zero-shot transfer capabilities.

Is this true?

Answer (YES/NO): NO